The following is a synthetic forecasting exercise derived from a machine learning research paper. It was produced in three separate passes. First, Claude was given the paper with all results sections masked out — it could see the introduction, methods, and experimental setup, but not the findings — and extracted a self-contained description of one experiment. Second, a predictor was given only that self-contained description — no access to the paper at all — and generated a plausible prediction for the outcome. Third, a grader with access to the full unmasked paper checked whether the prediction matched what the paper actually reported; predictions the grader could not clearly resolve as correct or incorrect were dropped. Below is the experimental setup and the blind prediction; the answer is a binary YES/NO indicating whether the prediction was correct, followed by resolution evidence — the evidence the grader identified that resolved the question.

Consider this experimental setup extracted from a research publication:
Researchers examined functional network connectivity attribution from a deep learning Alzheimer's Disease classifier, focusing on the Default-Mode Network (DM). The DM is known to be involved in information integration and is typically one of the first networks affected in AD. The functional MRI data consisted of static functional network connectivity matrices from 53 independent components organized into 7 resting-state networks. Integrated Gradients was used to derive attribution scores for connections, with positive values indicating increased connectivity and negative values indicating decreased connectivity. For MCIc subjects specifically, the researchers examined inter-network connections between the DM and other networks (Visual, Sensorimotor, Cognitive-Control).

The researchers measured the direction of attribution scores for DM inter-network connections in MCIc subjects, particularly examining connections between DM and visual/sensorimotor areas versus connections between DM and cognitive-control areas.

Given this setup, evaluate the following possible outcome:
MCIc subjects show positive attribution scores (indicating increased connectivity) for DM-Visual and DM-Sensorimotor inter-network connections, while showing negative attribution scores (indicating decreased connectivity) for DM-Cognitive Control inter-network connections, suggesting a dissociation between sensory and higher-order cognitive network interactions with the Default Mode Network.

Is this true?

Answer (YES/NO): NO